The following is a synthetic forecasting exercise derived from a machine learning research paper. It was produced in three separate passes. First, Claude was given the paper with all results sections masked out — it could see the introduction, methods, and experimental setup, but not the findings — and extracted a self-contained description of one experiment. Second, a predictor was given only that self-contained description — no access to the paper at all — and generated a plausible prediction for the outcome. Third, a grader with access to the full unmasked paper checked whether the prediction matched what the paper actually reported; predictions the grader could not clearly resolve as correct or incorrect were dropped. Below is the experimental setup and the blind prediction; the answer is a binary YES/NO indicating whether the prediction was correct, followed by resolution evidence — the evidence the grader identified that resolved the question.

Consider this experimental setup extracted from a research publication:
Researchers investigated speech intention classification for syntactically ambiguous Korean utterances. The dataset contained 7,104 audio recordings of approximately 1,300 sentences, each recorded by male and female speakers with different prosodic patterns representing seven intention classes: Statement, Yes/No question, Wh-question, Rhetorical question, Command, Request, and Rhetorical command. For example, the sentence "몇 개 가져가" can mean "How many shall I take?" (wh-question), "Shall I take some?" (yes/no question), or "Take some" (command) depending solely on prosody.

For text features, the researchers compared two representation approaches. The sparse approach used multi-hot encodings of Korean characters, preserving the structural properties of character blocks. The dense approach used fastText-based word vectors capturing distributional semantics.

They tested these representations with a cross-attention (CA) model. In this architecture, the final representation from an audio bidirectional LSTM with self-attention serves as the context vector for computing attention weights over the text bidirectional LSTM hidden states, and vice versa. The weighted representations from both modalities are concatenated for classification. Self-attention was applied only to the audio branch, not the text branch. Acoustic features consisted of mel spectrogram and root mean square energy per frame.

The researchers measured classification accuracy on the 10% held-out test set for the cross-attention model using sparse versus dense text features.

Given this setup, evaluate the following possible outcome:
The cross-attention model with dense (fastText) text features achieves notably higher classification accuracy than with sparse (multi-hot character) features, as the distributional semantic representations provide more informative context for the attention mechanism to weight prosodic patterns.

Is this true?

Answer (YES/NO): YES